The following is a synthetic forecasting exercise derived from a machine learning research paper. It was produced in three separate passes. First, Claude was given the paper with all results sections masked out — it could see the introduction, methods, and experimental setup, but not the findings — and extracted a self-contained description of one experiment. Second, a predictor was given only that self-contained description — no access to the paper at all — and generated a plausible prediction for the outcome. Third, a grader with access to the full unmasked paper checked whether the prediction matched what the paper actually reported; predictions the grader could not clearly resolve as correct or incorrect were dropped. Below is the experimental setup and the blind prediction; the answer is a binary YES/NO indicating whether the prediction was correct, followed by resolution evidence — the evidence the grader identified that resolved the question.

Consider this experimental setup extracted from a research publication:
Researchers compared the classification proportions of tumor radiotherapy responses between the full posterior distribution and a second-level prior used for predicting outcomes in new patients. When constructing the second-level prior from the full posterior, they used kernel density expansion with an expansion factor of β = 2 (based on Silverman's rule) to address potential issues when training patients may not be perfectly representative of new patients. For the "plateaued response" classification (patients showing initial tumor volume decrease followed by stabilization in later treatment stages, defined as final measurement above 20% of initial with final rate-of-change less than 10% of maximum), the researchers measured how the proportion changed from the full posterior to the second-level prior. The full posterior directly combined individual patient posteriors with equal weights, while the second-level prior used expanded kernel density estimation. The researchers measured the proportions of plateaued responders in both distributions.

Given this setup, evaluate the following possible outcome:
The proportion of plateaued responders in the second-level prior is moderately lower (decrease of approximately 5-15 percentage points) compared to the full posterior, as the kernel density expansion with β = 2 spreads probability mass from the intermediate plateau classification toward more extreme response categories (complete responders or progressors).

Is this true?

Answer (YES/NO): NO